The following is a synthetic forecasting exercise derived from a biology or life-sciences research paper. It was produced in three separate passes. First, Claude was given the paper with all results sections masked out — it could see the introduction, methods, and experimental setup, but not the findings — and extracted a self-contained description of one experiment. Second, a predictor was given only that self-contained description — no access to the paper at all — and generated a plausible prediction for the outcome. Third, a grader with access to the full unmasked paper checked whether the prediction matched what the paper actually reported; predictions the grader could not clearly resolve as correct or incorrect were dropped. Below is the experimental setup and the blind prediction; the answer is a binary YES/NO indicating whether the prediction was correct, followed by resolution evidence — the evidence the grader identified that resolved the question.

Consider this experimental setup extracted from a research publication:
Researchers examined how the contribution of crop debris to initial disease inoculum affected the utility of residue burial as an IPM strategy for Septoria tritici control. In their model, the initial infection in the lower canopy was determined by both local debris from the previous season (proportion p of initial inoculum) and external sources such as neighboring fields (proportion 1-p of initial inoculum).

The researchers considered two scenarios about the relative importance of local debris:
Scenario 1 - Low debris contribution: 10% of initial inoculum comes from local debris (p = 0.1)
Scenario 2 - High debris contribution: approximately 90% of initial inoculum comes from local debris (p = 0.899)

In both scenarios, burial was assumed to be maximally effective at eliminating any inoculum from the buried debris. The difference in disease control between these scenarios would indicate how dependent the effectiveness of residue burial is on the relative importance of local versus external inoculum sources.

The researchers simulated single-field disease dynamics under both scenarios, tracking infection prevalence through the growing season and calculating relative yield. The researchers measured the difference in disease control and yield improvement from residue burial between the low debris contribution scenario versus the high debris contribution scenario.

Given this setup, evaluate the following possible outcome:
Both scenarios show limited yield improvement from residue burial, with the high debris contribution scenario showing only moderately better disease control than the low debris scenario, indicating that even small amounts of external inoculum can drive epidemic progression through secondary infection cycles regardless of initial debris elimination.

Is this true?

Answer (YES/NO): NO